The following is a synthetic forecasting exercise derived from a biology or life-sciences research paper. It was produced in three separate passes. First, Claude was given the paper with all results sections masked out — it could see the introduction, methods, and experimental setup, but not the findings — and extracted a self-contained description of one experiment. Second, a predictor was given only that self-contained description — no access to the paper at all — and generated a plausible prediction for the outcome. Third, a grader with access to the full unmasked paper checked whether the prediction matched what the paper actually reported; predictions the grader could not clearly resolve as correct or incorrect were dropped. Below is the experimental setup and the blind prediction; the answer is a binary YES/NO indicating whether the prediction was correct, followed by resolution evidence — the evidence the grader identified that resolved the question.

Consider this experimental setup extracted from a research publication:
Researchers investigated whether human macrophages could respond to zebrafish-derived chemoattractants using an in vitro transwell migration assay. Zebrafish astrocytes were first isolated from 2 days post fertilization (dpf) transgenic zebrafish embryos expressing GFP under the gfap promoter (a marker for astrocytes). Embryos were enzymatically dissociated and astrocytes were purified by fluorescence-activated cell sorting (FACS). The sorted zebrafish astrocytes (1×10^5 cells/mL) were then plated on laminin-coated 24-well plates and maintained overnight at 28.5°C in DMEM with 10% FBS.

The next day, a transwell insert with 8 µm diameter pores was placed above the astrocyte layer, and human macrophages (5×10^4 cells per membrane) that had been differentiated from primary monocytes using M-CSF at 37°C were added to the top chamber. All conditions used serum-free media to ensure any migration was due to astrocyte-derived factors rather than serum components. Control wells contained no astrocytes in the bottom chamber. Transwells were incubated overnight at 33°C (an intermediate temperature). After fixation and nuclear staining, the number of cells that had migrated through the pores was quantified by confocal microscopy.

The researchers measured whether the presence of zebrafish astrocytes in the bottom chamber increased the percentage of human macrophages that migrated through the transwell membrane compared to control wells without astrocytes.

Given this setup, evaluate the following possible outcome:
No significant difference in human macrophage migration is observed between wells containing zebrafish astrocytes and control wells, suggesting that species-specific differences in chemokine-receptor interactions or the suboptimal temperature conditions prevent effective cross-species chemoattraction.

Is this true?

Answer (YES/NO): NO